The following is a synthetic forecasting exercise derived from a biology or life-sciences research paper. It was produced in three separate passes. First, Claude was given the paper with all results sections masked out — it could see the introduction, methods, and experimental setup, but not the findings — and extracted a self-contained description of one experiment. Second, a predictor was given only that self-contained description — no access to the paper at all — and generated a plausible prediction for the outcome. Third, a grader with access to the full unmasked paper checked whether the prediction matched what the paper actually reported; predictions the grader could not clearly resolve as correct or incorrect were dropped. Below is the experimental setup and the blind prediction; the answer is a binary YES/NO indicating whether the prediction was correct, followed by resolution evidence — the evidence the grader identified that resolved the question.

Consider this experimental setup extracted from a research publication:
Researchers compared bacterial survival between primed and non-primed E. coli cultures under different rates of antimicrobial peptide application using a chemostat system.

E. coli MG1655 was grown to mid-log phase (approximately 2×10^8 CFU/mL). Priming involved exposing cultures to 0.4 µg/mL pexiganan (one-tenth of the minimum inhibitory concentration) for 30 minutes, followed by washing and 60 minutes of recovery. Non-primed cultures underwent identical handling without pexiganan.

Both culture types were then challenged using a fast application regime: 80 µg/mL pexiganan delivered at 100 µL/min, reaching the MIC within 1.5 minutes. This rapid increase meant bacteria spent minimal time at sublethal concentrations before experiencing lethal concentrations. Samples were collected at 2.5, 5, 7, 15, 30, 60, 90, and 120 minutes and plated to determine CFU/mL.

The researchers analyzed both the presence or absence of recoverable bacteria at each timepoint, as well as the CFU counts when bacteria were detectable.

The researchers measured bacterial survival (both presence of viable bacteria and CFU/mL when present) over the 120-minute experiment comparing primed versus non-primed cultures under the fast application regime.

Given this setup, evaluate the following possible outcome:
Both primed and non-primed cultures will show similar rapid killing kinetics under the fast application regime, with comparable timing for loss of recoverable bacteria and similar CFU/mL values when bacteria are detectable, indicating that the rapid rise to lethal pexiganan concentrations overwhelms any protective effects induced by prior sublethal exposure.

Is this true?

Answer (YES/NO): YES